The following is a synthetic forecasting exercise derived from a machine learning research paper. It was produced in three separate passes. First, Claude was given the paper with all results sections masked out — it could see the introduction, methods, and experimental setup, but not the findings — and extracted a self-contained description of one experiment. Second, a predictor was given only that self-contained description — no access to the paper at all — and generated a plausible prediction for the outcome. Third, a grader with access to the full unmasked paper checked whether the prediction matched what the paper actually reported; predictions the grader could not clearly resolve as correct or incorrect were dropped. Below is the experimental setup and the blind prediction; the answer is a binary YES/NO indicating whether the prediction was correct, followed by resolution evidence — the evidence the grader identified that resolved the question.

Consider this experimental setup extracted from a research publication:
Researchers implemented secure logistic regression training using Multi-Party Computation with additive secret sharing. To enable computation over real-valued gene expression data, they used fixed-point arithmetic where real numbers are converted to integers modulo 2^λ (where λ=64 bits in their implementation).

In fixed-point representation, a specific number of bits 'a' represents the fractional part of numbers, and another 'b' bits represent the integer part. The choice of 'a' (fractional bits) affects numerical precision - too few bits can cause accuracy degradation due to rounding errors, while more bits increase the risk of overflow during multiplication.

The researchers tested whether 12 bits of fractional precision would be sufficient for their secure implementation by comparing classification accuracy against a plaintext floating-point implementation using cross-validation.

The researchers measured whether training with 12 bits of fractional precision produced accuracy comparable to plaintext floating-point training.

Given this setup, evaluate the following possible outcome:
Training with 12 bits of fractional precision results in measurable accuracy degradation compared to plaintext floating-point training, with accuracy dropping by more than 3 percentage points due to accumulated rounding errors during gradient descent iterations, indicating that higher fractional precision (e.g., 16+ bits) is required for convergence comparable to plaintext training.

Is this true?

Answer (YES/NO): NO